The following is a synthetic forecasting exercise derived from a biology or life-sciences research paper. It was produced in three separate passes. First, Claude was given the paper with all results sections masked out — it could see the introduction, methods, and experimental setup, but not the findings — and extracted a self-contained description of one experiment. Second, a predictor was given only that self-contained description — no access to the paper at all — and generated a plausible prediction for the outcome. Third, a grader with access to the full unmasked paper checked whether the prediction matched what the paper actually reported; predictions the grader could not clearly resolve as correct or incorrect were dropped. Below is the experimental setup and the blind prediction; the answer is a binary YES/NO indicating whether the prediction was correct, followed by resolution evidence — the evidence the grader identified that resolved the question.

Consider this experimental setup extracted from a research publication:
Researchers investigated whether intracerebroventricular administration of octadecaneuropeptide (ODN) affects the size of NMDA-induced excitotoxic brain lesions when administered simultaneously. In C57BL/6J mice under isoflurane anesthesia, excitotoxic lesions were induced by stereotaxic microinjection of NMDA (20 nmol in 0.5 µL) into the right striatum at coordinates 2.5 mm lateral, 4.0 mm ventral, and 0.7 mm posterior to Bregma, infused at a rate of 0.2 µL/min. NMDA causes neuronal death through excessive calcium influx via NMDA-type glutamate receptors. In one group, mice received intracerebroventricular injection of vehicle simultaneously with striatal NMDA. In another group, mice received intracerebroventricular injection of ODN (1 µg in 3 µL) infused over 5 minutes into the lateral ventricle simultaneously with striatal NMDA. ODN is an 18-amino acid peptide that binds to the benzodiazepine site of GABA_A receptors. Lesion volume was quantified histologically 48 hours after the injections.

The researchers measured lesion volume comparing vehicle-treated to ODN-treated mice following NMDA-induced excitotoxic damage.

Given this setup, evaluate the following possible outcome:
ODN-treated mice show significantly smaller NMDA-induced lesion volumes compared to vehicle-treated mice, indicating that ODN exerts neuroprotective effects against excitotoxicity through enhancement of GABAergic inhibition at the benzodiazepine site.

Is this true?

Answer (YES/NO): NO